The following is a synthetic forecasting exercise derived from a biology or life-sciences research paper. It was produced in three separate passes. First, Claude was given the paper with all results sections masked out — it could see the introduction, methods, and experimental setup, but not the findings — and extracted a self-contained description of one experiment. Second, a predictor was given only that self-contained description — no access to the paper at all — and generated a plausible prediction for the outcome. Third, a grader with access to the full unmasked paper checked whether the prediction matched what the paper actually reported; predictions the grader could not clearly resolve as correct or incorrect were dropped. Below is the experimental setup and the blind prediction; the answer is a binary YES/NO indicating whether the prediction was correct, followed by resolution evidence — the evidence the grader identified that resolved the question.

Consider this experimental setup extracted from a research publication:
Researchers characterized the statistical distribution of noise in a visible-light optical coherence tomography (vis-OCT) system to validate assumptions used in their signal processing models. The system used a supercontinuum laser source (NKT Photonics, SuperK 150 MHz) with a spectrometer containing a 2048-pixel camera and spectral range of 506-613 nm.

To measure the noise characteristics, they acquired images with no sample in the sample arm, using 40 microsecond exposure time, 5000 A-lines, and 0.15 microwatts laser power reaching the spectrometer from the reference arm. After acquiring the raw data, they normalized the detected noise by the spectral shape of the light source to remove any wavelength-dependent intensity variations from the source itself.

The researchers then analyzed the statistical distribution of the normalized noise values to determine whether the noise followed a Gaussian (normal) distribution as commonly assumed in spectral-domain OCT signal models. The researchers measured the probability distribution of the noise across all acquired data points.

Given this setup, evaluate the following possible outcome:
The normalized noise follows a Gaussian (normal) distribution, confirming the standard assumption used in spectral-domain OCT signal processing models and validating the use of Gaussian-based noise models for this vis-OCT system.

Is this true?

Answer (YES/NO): YES